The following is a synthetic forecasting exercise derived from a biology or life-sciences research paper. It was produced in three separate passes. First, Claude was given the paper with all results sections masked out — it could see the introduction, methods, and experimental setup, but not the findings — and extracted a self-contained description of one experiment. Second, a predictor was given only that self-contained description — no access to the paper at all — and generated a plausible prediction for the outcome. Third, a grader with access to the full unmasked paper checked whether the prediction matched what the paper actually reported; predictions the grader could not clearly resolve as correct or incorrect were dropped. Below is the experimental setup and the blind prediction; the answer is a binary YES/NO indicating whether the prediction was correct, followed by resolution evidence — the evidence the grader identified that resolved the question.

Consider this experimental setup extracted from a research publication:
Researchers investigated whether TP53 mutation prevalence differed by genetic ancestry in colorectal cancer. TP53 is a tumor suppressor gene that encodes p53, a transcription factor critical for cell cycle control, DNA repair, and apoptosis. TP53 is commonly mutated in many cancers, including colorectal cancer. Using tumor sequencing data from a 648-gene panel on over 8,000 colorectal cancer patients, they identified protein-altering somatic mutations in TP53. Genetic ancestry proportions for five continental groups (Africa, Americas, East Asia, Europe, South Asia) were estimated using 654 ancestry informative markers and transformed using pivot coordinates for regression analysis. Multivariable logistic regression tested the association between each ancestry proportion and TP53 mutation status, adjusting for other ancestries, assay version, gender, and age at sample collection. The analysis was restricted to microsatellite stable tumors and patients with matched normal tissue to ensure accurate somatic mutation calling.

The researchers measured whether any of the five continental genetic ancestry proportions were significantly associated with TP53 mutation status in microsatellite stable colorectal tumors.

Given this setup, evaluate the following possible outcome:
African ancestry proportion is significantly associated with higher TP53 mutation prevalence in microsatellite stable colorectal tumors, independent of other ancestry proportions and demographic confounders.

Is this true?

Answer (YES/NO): NO